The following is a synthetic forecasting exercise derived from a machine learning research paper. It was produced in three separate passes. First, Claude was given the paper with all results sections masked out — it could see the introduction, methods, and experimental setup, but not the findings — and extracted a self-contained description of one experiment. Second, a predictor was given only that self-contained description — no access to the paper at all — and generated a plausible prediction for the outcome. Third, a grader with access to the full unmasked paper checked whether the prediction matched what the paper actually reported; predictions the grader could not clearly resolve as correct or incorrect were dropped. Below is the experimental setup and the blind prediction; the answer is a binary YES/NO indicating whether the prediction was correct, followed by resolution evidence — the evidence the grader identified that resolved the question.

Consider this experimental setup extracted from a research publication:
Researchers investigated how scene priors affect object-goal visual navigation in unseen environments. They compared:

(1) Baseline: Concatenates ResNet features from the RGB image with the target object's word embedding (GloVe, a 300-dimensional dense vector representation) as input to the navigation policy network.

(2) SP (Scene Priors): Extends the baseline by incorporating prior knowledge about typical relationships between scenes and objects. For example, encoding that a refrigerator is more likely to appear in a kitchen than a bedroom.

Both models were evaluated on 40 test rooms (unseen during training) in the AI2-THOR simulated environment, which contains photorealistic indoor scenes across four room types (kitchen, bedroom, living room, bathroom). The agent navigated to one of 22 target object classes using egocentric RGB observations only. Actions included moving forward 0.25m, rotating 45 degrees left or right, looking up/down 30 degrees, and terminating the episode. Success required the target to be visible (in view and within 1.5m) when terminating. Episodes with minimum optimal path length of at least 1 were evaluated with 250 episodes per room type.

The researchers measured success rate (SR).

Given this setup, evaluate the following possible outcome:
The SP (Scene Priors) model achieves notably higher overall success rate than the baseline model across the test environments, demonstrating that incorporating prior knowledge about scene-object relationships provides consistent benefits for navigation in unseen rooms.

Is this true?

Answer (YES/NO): NO